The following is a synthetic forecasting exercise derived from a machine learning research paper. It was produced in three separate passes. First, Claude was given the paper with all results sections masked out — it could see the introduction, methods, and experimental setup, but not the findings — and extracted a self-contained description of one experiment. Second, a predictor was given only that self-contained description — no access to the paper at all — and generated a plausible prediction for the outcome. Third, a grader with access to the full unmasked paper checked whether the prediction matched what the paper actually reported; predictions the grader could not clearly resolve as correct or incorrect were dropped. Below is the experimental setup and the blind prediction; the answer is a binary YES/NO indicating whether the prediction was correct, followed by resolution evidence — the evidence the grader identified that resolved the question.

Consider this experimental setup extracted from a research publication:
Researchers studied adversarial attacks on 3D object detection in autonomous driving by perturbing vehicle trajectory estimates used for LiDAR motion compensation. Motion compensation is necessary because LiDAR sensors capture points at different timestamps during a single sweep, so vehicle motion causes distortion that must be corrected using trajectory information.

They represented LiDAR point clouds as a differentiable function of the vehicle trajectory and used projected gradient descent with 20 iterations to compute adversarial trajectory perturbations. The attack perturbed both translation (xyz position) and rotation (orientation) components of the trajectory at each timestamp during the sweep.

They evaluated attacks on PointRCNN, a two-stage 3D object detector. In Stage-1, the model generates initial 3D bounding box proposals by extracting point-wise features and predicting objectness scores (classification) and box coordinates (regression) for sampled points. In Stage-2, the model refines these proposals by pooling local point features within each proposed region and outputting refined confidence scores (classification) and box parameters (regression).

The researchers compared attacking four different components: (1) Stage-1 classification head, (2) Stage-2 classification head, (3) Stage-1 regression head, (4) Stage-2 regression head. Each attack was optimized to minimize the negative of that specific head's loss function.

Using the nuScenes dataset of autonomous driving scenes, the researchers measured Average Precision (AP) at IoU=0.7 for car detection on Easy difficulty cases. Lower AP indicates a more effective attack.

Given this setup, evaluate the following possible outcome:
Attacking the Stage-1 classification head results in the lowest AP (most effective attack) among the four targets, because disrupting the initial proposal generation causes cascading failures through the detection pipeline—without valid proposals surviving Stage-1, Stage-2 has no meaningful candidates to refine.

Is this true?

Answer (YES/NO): NO